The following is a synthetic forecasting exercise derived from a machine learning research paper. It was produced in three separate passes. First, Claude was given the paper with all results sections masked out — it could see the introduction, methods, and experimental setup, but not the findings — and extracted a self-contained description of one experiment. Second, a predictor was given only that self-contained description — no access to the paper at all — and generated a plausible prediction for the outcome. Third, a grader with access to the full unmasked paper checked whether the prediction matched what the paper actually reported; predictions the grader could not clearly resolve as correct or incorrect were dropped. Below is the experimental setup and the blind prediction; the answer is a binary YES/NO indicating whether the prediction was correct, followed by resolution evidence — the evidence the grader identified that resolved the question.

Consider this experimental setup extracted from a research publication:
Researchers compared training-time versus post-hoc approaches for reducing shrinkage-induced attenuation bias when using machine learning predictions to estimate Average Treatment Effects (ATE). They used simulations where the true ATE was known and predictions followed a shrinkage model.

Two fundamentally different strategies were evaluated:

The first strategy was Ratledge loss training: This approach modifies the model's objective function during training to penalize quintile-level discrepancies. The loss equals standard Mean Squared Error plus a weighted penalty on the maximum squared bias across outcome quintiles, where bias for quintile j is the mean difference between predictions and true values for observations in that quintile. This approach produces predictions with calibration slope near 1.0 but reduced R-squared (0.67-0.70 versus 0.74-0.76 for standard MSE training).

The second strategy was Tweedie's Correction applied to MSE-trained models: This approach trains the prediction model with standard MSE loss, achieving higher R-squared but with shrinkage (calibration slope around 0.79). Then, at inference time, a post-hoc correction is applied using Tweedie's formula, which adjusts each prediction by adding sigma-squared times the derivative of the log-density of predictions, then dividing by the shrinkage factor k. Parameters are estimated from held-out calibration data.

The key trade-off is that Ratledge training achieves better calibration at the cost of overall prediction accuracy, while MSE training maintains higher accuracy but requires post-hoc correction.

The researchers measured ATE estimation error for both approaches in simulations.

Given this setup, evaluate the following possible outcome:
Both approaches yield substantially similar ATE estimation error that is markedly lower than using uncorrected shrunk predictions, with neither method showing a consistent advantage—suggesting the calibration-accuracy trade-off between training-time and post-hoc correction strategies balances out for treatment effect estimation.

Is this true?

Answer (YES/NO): NO